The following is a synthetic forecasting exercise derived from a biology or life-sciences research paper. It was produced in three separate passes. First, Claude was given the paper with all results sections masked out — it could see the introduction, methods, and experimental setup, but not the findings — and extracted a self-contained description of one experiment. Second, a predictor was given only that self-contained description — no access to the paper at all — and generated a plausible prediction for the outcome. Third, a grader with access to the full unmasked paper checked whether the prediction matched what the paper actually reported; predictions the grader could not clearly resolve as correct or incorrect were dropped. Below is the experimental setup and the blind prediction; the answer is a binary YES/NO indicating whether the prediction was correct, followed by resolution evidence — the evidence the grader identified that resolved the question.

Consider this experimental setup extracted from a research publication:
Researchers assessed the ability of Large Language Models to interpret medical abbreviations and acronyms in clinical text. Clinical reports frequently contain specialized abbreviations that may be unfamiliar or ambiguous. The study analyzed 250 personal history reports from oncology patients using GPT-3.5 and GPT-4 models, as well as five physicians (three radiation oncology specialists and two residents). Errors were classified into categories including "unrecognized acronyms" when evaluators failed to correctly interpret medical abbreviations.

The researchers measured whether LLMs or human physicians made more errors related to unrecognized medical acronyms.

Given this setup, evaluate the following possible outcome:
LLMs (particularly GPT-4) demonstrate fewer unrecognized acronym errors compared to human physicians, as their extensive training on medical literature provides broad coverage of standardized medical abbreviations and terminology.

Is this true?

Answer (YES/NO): NO